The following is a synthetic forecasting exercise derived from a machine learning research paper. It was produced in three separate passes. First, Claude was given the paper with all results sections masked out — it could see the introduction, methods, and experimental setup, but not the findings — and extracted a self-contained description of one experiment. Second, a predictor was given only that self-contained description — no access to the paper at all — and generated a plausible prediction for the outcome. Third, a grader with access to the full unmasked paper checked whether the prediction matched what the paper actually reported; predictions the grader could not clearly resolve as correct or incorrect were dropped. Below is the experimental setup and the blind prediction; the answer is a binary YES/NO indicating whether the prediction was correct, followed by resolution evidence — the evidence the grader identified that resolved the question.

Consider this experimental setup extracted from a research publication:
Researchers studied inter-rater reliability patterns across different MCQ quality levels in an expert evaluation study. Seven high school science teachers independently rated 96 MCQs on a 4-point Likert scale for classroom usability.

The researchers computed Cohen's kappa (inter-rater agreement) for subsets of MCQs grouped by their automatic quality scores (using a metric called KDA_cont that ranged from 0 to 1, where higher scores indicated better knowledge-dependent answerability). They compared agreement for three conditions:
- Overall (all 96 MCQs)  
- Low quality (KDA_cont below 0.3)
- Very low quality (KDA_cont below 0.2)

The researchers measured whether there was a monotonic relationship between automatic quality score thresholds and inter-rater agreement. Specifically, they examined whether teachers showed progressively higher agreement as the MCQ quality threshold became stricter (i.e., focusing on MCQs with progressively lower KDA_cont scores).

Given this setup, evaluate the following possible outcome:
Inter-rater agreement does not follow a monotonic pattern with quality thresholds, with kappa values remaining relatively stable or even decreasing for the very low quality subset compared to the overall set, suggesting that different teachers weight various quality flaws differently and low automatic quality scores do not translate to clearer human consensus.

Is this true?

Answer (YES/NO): NO